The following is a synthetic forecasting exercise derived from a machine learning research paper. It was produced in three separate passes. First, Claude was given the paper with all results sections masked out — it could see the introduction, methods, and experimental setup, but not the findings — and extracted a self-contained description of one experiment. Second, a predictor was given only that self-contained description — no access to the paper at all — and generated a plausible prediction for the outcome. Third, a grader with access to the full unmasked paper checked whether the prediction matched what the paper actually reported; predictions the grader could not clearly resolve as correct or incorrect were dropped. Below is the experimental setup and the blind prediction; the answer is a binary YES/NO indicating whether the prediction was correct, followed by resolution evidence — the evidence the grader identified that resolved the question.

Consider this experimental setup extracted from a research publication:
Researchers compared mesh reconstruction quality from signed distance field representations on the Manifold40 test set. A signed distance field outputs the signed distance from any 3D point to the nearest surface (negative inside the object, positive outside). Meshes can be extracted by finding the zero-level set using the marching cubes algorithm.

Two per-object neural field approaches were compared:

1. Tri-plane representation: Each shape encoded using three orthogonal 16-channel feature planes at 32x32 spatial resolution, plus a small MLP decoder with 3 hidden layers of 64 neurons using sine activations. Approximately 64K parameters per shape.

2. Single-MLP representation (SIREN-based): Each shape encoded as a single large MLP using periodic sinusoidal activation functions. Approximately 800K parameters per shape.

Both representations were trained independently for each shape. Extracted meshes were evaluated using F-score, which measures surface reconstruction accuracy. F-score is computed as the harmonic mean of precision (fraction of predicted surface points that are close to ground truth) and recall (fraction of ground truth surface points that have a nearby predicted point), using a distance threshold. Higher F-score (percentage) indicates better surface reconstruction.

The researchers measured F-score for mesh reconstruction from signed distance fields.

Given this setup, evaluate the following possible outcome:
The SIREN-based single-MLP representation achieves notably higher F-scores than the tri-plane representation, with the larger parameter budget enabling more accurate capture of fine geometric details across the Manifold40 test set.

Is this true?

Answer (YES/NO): NO